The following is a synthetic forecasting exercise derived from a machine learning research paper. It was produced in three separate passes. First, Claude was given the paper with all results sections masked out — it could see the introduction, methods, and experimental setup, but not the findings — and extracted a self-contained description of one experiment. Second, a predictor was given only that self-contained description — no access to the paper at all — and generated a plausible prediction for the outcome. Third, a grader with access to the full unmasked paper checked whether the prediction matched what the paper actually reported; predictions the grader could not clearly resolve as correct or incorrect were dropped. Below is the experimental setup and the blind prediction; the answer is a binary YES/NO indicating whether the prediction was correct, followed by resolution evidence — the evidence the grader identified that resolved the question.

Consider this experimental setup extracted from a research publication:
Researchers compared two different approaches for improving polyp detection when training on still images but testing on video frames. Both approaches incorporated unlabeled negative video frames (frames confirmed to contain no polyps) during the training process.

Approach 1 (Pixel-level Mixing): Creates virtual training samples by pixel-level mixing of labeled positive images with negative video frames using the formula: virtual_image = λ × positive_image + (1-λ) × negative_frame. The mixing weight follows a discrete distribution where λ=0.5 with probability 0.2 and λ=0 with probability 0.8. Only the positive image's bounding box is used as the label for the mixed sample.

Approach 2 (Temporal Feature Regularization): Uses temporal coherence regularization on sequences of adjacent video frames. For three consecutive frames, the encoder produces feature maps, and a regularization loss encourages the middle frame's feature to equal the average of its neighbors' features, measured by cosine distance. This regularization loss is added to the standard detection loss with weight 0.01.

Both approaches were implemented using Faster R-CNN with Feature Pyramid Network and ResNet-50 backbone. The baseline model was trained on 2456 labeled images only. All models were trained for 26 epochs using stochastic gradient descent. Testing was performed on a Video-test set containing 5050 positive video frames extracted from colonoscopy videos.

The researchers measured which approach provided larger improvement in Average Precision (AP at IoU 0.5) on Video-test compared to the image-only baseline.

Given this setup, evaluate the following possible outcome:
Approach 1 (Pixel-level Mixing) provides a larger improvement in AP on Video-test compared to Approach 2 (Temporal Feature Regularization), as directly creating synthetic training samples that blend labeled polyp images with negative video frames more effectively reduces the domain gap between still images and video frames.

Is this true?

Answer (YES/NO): YES